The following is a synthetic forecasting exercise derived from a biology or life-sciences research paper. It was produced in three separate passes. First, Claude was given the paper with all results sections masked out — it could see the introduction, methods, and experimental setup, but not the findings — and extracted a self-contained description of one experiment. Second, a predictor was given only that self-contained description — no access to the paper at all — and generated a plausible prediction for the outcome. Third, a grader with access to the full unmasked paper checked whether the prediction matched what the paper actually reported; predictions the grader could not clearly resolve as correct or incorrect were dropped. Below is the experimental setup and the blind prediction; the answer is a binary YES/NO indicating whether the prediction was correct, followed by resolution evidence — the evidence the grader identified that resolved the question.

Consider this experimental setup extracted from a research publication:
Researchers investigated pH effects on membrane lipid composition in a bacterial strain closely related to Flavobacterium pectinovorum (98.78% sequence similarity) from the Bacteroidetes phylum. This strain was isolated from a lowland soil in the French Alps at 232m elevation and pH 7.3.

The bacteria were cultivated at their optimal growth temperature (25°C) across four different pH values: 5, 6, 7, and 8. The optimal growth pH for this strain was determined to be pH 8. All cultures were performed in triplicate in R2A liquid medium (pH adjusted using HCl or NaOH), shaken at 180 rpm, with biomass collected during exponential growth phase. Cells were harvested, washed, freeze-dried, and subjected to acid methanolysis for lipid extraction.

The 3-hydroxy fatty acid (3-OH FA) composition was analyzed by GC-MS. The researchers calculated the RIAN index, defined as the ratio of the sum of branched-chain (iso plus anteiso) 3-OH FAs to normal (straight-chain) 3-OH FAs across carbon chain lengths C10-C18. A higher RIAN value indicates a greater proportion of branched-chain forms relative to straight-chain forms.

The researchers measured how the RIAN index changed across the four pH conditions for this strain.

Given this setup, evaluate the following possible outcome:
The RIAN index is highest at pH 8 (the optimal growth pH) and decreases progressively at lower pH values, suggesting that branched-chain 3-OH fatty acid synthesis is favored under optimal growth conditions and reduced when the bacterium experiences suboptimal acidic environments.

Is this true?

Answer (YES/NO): NO